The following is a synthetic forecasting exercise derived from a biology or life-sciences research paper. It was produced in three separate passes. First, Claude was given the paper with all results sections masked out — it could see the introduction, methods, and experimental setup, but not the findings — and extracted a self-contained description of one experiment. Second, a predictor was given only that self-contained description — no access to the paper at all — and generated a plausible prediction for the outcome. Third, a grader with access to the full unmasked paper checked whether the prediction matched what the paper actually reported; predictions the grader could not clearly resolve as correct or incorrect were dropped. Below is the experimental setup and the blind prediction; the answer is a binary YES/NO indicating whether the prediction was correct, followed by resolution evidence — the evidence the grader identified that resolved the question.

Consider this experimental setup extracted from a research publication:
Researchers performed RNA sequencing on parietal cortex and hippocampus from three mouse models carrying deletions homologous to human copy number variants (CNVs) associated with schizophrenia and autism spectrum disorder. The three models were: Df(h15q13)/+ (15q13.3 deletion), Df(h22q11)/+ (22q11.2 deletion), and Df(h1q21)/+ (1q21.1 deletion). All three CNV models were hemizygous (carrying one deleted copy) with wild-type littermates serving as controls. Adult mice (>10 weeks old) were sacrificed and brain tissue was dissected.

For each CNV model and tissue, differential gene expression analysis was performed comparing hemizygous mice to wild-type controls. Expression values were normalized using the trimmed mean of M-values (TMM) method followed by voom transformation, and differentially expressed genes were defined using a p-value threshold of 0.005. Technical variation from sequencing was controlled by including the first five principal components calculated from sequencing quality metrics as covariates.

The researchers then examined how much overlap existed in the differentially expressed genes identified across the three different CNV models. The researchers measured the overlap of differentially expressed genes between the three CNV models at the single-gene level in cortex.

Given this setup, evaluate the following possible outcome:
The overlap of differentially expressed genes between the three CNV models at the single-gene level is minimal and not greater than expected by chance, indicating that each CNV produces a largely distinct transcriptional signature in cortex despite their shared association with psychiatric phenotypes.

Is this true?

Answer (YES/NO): YES